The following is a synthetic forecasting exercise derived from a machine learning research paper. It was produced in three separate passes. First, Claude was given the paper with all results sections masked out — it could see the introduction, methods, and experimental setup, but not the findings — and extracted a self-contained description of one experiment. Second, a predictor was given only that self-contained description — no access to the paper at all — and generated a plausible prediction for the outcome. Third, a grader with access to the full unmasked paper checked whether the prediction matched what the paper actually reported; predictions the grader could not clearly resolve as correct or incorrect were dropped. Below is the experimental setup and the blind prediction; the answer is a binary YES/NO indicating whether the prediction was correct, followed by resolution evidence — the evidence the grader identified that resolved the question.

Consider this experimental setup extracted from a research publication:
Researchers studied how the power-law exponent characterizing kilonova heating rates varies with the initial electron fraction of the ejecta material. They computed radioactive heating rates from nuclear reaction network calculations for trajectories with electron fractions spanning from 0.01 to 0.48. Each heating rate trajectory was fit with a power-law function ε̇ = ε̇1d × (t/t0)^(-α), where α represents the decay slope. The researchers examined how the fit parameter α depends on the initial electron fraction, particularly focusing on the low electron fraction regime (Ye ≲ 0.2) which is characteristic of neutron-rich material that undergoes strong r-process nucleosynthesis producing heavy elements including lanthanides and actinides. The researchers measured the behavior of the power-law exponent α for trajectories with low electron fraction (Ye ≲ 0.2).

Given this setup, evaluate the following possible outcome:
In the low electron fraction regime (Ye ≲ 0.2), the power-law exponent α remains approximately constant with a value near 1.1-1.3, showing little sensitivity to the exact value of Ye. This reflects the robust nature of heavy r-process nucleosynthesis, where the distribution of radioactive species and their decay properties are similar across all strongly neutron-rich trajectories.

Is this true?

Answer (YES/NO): YES